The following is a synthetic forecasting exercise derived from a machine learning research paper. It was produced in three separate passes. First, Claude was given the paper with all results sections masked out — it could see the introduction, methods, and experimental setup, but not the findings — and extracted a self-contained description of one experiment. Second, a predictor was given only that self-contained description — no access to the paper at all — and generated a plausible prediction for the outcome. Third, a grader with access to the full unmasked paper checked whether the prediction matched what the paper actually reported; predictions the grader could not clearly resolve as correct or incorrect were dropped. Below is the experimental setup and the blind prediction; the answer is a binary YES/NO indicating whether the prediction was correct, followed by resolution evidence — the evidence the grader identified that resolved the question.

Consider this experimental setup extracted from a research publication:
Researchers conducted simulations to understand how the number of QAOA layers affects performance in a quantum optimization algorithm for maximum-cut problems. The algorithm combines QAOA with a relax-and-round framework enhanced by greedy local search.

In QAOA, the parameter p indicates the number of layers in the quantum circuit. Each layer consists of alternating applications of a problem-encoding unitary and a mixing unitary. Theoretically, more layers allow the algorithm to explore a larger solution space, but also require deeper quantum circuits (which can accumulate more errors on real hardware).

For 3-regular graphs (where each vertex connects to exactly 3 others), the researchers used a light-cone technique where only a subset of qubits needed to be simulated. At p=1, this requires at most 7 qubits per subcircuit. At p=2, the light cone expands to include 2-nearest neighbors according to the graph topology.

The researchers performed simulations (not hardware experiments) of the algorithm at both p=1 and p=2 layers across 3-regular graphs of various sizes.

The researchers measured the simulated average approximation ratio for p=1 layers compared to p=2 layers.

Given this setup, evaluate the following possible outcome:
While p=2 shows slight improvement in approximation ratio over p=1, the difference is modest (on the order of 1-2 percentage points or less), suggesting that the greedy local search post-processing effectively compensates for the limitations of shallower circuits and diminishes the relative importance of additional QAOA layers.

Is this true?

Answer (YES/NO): NO